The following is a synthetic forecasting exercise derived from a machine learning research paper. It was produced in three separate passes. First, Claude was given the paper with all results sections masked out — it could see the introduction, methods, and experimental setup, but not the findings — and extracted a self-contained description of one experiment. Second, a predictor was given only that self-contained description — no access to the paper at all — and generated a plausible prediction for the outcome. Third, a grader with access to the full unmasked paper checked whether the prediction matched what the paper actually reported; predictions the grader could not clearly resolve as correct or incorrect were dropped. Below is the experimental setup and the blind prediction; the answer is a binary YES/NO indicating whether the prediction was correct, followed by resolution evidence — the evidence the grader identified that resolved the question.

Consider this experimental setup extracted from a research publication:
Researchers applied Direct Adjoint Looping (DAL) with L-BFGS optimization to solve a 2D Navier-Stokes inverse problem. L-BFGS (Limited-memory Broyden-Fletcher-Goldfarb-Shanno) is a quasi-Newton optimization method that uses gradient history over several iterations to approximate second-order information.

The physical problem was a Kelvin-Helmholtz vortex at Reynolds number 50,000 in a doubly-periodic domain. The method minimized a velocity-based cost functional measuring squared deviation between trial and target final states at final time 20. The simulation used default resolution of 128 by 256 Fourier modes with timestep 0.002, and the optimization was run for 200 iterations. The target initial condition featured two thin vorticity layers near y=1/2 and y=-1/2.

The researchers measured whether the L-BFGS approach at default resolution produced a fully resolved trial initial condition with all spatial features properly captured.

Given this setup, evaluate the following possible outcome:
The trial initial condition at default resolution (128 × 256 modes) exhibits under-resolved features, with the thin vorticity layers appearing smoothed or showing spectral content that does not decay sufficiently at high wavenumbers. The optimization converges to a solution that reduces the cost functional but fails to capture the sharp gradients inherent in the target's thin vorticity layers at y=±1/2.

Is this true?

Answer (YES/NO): YES